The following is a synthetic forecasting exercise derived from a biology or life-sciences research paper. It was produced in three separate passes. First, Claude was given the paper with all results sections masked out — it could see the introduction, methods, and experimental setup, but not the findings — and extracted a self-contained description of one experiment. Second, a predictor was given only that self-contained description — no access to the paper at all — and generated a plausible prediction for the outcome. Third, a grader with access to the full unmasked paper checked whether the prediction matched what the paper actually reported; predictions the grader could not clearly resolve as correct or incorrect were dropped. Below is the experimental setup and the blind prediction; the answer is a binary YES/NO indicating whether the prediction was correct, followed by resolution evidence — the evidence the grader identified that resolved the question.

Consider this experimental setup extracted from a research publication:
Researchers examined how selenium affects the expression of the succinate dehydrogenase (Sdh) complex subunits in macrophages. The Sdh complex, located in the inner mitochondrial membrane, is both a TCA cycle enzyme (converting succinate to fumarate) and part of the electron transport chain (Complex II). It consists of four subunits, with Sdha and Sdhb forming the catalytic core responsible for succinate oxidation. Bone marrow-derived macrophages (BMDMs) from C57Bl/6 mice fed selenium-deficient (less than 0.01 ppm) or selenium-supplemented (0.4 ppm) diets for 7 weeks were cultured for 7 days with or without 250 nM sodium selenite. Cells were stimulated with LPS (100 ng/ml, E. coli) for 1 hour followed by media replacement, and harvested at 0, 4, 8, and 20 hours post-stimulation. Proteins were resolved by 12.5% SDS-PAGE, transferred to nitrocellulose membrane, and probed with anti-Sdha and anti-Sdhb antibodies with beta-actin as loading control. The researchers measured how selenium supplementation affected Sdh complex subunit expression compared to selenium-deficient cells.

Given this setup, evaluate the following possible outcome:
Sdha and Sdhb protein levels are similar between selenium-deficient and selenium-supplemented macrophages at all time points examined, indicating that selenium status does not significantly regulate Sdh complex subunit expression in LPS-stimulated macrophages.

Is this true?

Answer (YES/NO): NO